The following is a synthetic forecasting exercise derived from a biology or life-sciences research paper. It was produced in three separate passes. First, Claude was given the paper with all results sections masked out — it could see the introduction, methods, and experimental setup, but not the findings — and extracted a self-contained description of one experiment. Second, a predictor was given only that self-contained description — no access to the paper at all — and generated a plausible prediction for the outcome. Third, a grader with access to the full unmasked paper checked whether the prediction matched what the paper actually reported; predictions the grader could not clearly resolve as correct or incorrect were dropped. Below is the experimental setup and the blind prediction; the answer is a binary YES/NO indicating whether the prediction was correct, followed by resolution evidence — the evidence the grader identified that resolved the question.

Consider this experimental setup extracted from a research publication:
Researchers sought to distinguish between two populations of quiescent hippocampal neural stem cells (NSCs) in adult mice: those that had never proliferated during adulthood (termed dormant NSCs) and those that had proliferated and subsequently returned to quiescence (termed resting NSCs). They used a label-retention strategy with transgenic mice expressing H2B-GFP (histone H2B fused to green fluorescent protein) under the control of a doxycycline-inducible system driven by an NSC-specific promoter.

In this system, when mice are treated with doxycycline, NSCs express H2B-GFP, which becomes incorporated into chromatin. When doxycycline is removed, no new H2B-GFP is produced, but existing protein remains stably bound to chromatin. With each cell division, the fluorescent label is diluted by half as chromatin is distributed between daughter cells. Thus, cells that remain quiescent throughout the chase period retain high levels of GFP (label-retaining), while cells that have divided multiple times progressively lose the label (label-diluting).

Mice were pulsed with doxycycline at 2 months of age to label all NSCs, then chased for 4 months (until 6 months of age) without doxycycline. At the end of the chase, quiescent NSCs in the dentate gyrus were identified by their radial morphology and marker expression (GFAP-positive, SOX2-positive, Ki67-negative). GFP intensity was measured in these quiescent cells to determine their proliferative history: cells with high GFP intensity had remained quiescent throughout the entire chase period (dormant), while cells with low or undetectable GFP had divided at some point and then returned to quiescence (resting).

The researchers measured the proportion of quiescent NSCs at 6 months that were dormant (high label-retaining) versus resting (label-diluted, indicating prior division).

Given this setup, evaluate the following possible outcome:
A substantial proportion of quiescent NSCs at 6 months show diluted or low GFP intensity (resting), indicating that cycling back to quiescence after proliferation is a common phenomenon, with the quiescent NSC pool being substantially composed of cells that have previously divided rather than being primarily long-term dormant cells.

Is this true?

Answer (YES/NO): NO